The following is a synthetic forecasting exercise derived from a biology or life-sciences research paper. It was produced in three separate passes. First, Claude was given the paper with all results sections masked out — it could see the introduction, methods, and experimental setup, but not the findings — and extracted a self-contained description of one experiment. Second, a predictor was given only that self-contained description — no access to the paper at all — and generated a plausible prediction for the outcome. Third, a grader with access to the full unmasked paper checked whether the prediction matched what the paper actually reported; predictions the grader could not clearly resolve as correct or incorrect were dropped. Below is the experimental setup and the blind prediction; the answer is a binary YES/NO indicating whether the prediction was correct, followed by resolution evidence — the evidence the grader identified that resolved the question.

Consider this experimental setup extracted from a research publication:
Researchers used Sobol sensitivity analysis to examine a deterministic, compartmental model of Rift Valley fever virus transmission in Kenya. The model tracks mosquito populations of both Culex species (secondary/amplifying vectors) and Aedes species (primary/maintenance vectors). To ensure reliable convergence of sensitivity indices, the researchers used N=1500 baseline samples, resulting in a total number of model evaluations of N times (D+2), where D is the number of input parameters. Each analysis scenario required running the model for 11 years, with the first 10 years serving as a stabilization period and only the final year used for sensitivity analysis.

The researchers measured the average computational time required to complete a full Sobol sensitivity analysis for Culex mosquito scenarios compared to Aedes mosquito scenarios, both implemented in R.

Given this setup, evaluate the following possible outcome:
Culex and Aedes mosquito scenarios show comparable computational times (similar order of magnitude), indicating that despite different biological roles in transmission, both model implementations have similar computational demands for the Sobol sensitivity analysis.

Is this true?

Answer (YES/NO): NO